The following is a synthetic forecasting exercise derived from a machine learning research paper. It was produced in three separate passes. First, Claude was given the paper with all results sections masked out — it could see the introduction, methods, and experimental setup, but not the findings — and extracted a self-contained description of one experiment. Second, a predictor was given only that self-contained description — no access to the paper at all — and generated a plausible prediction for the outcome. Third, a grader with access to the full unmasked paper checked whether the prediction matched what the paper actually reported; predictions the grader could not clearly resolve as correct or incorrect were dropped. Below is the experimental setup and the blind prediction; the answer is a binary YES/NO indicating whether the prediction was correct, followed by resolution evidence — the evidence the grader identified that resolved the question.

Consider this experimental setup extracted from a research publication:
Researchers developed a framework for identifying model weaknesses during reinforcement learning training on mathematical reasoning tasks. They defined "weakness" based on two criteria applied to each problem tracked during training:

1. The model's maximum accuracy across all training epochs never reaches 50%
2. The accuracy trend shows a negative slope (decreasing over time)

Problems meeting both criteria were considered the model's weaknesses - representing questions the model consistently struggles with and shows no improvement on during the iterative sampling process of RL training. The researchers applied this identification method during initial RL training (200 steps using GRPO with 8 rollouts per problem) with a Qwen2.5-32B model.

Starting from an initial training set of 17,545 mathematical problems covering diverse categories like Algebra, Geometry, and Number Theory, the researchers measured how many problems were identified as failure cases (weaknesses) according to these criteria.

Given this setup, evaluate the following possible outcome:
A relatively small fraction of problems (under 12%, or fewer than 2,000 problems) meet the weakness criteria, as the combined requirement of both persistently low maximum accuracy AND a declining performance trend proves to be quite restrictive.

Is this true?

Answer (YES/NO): YES